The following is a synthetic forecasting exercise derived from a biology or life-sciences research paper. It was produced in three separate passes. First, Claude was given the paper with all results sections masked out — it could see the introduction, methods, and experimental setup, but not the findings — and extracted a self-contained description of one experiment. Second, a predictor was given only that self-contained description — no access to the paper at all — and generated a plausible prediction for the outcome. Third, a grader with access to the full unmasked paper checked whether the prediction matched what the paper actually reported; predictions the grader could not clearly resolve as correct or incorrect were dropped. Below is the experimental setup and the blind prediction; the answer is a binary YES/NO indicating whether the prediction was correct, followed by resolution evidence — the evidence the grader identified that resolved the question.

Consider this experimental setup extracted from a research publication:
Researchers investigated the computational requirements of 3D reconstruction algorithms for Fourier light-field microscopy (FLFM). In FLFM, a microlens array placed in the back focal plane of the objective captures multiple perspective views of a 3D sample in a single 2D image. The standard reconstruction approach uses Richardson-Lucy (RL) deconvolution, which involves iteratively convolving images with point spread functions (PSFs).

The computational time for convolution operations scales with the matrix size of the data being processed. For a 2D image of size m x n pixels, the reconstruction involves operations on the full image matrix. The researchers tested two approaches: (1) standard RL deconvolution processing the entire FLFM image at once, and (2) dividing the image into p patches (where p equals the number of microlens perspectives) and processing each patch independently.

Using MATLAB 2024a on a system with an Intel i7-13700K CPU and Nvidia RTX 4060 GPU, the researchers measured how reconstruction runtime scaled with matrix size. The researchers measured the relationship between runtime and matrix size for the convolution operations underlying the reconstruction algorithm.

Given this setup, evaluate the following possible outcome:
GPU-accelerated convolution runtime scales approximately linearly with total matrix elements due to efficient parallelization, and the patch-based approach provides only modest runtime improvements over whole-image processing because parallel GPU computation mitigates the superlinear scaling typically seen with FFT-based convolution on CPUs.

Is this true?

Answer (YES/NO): NO